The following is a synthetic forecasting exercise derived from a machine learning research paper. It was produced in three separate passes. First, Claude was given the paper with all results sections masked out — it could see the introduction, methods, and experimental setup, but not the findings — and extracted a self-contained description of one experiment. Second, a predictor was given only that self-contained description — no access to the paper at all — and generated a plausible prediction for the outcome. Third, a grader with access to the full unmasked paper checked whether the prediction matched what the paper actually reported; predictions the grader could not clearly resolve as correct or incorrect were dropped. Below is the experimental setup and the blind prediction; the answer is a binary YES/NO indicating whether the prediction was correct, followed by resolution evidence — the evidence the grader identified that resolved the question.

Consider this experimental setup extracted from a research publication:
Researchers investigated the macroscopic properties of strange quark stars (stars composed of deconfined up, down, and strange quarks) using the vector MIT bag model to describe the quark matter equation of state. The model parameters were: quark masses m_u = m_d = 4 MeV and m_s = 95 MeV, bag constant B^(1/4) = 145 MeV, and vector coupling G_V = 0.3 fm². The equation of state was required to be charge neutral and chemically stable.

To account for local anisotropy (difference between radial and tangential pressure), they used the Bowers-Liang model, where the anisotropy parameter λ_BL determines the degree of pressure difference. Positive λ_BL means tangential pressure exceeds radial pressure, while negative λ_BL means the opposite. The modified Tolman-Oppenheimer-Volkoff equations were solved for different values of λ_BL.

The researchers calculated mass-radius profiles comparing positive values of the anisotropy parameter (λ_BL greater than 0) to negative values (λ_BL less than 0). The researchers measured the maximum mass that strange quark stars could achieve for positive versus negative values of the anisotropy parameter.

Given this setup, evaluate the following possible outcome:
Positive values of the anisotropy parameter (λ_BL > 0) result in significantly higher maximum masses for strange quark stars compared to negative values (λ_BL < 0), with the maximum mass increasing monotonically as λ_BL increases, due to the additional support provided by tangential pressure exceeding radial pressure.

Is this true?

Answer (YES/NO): YES